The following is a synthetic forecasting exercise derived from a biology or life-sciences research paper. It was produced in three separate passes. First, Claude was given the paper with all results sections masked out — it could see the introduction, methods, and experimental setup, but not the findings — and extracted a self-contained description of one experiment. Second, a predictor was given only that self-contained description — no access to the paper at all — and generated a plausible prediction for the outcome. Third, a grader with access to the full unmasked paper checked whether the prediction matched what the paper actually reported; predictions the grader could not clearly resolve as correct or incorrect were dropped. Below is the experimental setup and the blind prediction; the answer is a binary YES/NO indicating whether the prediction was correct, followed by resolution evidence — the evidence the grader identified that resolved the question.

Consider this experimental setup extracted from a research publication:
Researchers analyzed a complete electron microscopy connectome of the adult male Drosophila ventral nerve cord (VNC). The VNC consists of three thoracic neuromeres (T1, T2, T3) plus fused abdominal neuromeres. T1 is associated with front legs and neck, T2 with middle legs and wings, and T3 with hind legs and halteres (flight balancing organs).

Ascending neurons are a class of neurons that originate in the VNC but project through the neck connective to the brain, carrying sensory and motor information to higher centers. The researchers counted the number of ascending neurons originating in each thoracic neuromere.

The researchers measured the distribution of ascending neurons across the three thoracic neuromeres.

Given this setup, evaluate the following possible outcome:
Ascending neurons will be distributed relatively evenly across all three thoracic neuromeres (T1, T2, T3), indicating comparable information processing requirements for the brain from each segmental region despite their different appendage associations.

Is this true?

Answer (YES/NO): NO